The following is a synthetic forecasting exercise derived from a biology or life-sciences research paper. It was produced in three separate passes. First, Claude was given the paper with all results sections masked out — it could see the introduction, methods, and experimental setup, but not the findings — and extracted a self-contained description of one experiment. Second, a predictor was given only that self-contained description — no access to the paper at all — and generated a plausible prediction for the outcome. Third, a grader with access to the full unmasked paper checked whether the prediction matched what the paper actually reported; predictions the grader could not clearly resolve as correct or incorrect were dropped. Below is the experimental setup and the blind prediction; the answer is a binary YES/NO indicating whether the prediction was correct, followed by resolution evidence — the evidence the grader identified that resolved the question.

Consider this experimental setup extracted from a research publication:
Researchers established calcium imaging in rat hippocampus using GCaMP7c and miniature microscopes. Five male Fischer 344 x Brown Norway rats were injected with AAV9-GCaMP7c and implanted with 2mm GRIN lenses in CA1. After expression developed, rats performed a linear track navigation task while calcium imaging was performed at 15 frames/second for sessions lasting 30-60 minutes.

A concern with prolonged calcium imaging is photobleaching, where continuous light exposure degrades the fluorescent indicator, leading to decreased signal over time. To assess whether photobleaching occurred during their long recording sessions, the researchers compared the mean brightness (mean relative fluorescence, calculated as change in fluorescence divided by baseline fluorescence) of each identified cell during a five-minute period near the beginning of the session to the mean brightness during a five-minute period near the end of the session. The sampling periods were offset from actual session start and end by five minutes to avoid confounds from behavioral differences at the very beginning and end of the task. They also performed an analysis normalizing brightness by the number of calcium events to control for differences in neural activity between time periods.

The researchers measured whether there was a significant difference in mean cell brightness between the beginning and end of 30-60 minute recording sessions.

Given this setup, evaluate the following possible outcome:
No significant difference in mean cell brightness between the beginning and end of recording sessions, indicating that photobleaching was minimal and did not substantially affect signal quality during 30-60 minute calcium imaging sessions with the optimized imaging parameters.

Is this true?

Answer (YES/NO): YES